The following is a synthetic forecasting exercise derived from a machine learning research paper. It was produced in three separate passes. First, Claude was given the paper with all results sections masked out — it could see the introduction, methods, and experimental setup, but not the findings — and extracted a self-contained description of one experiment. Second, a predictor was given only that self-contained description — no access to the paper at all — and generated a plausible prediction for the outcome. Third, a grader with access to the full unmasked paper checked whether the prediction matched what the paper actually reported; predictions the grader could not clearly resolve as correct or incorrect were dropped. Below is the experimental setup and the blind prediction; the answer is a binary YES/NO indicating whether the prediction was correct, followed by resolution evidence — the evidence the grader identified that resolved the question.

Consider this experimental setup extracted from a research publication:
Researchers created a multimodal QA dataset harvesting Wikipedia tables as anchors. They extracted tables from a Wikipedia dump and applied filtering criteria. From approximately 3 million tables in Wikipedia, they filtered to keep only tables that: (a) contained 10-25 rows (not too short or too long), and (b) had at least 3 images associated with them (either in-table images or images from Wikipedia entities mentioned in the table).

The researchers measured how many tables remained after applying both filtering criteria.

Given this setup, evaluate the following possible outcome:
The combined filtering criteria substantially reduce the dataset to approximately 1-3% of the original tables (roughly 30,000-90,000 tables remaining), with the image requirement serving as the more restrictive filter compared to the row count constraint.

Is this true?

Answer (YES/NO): NO